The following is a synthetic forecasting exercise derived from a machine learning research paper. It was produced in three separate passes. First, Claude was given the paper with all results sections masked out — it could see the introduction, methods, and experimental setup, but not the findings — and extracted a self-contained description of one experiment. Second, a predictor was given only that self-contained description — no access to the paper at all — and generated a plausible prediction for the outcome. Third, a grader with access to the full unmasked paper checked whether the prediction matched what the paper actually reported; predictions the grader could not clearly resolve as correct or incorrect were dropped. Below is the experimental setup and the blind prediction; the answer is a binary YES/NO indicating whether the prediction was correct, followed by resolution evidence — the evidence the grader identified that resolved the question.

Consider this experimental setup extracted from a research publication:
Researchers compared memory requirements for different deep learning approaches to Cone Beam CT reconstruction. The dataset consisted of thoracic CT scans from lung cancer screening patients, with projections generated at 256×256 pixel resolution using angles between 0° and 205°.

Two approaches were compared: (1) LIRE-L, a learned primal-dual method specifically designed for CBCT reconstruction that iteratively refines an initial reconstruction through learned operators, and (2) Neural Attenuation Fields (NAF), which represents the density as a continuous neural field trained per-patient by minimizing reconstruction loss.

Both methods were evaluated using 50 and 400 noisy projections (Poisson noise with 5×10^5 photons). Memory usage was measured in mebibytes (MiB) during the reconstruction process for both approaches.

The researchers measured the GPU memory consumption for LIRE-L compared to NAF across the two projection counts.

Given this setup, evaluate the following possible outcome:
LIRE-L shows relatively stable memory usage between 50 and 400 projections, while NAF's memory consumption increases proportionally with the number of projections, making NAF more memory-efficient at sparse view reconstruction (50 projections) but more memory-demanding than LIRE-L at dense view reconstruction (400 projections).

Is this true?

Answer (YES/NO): NO